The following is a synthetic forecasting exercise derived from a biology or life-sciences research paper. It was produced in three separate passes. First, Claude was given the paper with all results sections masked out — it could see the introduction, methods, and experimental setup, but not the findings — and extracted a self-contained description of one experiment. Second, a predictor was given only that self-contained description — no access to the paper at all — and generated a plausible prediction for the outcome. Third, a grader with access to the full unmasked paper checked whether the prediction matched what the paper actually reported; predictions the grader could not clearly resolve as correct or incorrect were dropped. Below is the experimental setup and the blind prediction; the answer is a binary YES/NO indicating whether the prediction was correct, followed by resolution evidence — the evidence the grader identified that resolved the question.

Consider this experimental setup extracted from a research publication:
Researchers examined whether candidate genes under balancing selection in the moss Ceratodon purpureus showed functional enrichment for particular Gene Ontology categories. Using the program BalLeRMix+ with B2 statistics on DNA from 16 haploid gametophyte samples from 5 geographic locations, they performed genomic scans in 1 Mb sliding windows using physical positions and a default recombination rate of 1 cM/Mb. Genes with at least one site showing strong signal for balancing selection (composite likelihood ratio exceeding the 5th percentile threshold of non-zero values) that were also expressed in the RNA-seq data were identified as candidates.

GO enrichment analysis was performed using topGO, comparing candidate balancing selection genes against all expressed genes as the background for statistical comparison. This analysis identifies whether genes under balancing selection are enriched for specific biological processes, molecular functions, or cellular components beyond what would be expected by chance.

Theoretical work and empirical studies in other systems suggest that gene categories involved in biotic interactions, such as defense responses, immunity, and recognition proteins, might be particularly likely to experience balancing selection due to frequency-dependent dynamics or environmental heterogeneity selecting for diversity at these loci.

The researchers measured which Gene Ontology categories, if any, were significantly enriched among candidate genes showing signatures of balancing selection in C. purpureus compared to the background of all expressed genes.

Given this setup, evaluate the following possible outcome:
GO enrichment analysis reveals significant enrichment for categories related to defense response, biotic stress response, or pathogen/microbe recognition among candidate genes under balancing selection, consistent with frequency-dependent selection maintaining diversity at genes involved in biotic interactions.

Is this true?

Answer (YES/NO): NO